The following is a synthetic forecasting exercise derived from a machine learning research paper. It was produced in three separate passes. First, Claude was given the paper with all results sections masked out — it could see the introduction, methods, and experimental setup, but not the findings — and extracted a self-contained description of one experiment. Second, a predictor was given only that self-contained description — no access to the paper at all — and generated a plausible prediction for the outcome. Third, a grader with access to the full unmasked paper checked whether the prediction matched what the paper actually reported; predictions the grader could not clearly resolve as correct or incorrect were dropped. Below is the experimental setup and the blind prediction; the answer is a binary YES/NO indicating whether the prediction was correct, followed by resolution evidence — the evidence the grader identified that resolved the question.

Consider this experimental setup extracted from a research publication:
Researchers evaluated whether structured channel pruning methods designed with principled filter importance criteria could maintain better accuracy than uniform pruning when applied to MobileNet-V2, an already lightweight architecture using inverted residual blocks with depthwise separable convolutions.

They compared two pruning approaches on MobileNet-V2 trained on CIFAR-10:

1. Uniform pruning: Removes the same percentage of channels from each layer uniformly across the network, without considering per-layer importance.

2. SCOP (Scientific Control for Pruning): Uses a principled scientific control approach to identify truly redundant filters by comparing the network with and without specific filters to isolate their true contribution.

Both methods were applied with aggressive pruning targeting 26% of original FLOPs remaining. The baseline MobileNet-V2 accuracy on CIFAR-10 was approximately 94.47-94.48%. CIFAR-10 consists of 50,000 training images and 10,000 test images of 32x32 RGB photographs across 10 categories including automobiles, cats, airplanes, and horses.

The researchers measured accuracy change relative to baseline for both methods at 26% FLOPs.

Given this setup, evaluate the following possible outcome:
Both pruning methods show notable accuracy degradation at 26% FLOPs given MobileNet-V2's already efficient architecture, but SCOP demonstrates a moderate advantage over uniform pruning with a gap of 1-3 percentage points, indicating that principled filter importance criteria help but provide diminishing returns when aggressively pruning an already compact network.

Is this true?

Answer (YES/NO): NO